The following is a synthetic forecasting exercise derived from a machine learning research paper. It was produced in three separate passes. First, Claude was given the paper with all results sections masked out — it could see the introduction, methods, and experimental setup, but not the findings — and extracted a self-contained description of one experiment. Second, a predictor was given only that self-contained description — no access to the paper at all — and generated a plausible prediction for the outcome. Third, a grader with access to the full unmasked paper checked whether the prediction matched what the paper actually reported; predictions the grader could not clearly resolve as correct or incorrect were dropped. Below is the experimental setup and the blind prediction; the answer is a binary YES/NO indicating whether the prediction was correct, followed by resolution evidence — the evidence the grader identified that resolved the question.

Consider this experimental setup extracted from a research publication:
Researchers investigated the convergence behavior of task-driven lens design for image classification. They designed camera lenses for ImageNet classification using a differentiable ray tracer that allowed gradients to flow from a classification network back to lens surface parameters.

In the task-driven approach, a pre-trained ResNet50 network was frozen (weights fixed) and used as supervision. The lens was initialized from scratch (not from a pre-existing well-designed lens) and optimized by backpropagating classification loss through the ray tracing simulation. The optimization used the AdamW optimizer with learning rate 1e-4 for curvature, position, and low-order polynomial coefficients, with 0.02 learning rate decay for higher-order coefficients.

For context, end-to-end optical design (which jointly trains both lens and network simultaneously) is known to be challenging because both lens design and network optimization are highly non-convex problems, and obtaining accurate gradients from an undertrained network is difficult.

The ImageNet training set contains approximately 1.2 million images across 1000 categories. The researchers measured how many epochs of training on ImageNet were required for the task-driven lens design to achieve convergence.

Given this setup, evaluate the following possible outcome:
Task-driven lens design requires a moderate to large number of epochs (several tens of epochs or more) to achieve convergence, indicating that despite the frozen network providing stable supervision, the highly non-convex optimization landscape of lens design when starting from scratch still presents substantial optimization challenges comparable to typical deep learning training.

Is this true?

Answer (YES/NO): NO